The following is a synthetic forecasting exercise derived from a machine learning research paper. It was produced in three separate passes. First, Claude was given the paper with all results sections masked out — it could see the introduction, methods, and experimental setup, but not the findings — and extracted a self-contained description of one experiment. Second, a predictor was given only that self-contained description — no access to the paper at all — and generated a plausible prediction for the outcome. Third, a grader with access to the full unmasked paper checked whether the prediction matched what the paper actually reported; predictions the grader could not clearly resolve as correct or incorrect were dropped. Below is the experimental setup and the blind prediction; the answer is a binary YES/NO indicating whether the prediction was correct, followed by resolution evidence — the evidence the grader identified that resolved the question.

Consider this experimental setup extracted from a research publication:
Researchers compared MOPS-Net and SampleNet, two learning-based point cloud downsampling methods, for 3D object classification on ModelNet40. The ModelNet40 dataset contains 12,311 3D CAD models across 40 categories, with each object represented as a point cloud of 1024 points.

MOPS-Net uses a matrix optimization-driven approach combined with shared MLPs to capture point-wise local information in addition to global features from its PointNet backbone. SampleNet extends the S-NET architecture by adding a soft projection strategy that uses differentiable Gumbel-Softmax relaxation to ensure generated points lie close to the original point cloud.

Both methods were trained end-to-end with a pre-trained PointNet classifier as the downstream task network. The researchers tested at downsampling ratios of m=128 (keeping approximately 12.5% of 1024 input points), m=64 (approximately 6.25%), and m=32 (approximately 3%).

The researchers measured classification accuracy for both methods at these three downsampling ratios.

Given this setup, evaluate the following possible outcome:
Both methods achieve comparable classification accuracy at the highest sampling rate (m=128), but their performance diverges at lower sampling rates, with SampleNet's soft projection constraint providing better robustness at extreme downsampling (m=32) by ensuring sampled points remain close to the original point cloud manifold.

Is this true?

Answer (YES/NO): NO